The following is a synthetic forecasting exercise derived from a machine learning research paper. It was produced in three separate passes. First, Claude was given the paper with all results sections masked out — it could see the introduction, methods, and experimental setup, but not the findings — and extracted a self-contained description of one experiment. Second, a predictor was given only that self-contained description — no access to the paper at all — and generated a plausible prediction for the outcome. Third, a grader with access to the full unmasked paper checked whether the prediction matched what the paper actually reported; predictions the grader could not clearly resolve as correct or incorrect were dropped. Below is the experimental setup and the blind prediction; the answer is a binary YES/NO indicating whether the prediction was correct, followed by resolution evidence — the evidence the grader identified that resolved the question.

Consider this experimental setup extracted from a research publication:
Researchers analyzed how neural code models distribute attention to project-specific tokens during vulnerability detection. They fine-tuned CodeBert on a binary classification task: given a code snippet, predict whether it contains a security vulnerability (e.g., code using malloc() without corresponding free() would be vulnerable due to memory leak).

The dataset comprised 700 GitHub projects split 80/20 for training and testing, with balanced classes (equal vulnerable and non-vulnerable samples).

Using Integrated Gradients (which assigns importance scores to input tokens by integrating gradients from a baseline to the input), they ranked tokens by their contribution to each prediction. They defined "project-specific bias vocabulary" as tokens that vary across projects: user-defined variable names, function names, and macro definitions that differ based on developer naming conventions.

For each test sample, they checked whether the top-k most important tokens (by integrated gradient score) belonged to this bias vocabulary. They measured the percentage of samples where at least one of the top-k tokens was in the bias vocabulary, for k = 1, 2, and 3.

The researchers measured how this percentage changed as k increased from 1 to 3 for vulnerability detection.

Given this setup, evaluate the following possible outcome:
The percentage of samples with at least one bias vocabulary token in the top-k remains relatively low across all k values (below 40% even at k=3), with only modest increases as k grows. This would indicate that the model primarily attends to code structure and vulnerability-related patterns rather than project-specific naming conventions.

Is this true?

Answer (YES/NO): NO